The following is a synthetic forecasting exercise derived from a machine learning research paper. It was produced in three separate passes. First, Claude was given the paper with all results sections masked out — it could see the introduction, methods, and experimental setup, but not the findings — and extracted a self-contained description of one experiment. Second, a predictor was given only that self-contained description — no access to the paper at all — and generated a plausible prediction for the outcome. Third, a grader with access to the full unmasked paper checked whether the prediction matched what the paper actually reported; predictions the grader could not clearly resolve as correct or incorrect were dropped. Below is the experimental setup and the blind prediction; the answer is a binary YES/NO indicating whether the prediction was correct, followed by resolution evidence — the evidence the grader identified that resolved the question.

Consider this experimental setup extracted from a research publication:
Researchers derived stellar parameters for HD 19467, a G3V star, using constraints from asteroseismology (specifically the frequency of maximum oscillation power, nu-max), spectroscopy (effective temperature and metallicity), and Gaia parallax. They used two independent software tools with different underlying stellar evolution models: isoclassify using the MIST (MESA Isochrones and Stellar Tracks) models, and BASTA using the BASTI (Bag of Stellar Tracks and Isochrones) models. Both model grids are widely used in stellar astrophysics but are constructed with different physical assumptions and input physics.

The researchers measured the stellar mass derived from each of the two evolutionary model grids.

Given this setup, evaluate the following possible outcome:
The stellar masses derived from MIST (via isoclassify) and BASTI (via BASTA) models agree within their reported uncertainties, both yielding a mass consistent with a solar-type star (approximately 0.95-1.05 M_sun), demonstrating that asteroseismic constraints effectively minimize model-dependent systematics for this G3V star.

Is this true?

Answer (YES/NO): YES